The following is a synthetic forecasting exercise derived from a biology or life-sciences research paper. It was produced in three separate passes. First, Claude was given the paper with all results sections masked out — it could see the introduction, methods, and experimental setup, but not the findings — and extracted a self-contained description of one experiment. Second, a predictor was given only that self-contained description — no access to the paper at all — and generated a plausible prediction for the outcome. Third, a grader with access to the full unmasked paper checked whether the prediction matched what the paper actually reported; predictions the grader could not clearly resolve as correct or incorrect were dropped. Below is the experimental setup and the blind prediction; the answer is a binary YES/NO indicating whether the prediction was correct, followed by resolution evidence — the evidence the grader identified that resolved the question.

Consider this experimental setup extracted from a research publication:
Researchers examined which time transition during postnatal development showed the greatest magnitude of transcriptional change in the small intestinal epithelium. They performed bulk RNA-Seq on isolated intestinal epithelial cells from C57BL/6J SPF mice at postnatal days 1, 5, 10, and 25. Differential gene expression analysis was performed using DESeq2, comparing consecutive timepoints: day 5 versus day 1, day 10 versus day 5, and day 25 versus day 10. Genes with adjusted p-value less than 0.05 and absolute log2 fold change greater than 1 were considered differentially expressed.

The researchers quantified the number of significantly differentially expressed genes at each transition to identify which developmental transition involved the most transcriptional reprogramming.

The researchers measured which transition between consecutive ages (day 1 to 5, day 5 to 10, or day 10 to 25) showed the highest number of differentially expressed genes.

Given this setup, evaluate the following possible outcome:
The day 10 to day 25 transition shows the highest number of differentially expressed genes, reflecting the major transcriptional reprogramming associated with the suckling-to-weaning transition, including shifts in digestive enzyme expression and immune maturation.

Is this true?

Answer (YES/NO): YES